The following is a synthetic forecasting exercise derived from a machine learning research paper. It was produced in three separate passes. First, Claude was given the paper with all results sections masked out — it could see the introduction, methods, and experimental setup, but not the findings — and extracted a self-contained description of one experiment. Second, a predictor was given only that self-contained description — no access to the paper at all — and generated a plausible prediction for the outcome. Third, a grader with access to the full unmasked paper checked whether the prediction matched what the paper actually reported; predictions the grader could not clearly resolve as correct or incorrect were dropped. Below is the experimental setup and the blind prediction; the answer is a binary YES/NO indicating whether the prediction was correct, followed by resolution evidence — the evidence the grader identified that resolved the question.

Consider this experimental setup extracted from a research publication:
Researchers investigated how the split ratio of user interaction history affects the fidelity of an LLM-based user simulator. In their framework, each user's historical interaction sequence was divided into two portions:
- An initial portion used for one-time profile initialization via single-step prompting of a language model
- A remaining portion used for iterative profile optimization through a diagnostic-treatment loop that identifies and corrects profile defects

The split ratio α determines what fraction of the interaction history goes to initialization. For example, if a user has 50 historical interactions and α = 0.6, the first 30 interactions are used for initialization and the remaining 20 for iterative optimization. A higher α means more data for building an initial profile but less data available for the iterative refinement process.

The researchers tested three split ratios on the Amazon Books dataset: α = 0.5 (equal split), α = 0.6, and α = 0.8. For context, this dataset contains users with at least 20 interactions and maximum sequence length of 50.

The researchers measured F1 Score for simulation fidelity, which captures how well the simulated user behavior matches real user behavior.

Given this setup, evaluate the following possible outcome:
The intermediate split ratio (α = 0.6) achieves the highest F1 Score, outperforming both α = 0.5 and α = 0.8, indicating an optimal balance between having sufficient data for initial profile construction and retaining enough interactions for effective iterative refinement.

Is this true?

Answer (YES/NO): YES